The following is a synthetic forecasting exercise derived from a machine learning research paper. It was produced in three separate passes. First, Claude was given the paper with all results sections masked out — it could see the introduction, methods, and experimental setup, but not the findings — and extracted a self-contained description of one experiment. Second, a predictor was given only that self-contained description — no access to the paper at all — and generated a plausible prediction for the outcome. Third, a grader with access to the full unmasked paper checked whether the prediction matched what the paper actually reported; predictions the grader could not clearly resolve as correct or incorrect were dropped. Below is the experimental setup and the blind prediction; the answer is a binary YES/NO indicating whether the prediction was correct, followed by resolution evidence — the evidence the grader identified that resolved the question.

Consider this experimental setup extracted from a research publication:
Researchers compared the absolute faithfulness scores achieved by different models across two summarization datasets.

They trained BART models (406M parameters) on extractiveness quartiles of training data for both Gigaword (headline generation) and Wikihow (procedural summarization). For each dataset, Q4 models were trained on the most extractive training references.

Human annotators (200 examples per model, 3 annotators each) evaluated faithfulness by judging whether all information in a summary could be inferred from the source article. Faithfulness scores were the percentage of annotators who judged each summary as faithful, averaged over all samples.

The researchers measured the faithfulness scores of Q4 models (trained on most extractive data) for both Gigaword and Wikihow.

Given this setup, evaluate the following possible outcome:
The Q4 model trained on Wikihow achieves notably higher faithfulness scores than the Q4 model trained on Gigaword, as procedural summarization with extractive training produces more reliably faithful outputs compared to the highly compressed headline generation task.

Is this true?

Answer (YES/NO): NO